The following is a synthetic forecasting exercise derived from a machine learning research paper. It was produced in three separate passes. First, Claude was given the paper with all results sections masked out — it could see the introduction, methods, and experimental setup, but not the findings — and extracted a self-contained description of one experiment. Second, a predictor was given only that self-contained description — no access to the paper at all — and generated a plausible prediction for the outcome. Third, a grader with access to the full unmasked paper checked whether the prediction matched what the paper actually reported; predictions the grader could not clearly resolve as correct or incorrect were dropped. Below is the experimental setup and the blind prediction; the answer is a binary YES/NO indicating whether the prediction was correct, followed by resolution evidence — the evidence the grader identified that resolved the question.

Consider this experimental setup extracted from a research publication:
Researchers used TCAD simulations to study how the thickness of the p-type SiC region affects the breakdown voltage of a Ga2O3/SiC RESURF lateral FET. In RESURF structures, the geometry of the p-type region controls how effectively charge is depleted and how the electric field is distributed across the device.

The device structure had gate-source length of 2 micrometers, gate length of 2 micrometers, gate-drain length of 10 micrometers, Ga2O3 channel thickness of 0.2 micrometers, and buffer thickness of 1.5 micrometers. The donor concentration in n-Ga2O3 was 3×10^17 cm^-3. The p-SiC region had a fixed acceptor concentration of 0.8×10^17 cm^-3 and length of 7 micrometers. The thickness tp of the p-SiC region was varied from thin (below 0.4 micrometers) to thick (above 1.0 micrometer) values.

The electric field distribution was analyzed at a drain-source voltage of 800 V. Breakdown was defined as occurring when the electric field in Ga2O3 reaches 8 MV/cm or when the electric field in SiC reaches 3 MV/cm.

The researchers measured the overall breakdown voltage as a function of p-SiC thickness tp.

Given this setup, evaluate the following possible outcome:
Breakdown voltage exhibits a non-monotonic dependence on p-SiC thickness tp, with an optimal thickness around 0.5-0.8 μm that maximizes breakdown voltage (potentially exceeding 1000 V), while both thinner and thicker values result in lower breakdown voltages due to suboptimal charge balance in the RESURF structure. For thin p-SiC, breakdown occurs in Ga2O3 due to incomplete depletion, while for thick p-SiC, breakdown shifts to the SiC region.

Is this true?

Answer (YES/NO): YES